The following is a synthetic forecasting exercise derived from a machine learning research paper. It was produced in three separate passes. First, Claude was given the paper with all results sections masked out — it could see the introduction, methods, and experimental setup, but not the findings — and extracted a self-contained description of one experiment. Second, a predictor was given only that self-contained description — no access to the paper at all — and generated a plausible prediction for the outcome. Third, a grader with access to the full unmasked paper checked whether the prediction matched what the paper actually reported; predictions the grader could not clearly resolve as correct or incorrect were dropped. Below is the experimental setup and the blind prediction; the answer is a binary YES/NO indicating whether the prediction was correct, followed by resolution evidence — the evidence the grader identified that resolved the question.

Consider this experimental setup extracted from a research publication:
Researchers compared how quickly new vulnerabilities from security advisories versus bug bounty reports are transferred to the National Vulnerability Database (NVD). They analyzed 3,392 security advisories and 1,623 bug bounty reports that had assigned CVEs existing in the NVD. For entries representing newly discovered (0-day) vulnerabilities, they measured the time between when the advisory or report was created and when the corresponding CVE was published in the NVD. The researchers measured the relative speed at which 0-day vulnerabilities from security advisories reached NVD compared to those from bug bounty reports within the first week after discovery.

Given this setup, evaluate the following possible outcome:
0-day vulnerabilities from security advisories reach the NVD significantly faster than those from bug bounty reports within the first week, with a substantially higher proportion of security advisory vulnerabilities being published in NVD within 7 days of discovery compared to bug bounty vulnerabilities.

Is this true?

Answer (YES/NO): YES